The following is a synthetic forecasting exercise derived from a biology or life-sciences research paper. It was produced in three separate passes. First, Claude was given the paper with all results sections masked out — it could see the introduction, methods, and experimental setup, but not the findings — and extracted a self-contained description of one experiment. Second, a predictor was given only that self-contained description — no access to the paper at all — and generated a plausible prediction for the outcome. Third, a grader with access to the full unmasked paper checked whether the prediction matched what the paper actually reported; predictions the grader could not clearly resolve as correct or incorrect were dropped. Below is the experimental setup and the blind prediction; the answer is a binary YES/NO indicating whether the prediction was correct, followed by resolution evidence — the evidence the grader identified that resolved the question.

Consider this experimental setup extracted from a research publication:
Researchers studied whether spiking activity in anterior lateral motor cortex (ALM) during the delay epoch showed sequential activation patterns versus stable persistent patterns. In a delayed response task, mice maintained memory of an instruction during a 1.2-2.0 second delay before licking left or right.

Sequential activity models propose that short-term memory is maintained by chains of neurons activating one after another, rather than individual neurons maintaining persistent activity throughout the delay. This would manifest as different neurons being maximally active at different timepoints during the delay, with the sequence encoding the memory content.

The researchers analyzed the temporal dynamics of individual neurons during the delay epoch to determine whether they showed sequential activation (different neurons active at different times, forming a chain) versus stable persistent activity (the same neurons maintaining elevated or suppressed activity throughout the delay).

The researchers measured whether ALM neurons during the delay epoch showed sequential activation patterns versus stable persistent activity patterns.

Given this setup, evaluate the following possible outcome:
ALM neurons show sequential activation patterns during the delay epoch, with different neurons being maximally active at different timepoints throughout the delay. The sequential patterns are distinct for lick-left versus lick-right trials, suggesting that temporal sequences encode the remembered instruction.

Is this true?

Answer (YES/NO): NO